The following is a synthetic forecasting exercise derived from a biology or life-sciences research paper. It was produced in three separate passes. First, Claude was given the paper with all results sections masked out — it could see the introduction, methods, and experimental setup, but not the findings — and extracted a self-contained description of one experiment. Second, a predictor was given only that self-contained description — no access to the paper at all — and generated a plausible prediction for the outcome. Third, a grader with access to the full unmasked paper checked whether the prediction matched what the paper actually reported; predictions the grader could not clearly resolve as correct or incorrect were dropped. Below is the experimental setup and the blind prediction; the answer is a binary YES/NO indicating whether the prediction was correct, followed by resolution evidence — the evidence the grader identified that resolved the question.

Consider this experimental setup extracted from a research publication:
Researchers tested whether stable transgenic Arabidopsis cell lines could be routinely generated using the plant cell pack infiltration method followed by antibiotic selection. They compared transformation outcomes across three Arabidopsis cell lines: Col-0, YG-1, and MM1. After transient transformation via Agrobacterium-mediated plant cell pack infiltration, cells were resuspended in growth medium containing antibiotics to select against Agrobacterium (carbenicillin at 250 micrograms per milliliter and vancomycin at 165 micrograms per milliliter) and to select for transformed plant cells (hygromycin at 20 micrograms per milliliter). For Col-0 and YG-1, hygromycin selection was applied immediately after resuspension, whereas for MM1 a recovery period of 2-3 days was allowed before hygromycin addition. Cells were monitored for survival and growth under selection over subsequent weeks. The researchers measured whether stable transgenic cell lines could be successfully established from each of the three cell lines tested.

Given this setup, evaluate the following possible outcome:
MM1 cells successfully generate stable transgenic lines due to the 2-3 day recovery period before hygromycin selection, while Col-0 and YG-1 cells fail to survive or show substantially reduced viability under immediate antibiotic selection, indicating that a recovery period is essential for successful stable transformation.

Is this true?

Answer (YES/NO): NO